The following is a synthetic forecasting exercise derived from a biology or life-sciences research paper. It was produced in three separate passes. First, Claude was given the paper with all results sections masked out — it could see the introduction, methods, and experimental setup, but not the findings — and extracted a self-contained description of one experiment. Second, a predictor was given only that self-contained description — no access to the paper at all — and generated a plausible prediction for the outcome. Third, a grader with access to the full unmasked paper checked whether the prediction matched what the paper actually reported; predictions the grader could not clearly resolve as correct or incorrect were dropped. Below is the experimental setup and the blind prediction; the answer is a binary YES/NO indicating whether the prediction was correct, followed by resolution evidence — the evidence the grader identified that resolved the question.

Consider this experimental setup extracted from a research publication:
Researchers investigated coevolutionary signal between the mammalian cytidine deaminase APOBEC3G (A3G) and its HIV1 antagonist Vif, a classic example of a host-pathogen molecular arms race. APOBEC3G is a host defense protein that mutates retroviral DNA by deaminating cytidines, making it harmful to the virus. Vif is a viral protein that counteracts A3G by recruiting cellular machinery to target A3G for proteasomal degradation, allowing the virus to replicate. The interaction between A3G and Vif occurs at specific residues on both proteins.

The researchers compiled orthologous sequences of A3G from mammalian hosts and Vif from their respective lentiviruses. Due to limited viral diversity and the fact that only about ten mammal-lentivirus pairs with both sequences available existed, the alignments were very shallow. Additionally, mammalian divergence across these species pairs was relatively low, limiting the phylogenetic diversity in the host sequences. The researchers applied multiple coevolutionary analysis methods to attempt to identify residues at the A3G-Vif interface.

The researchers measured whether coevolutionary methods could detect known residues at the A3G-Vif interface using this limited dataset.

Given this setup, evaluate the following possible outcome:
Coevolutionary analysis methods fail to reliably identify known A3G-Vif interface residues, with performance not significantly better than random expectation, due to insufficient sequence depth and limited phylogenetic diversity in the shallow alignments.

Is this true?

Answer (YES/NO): NO